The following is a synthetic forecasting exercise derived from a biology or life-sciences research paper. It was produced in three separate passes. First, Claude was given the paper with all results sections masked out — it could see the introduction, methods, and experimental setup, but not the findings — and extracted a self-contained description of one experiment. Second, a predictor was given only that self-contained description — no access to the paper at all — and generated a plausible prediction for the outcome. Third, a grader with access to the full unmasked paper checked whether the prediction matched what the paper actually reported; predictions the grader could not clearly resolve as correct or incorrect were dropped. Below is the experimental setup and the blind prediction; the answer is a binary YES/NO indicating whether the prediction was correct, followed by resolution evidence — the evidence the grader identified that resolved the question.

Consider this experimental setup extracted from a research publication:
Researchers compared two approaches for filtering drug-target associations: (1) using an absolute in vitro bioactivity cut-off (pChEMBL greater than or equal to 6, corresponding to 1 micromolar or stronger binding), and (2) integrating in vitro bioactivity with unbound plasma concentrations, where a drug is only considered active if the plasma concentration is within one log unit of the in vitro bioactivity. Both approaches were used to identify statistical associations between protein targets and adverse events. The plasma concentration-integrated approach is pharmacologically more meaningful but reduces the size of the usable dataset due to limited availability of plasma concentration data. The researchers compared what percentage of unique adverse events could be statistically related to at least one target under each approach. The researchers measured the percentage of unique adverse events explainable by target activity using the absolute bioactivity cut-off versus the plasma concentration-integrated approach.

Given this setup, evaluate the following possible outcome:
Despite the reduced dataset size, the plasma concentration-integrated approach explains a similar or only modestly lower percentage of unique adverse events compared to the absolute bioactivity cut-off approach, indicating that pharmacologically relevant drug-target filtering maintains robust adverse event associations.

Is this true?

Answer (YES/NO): NO